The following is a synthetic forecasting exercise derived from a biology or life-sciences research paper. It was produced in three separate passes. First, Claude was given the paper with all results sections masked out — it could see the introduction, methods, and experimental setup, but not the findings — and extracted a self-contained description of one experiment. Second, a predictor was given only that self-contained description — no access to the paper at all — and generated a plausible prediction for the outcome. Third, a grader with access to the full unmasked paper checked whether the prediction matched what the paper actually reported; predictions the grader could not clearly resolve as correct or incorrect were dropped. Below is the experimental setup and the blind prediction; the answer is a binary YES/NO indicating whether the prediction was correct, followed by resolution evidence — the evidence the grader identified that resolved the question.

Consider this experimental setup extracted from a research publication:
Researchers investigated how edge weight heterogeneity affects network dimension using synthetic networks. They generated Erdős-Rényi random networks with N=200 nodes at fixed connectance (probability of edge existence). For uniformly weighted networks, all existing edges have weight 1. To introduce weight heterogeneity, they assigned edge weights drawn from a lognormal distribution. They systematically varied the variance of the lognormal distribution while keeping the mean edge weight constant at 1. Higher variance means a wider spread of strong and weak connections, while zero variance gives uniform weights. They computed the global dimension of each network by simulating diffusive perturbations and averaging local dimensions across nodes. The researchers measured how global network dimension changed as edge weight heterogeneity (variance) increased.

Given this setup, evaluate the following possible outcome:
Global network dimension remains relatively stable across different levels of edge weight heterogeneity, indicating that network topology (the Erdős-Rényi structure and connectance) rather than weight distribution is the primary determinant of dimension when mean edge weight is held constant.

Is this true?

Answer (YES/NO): NO